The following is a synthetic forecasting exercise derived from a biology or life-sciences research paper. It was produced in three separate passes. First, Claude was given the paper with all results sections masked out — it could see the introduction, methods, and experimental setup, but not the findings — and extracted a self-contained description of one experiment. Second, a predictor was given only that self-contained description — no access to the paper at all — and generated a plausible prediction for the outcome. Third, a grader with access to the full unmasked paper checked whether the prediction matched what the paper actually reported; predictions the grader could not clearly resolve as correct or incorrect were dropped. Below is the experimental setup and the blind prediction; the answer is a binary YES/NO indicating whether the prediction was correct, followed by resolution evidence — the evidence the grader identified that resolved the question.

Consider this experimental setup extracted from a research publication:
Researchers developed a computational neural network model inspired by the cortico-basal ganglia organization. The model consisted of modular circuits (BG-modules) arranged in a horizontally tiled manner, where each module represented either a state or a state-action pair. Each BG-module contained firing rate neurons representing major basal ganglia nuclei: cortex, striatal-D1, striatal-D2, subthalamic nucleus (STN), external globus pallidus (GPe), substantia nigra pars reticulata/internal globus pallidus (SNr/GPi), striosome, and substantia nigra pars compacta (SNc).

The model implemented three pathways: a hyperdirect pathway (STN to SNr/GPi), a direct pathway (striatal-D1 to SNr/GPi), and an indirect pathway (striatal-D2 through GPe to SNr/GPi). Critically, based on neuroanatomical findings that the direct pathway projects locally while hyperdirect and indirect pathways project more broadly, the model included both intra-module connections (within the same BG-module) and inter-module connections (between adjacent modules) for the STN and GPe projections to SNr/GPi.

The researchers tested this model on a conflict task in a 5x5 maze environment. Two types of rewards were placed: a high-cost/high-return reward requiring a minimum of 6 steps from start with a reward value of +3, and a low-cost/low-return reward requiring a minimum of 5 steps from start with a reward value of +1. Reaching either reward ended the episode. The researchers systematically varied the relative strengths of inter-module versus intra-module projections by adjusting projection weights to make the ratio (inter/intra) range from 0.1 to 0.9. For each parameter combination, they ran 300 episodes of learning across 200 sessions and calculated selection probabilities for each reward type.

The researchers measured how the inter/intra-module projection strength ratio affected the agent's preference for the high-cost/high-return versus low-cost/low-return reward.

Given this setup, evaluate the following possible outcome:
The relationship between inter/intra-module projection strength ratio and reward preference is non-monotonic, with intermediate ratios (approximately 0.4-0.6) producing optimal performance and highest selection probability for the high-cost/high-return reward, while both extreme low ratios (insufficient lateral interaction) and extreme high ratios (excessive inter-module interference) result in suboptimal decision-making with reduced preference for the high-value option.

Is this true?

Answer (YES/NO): NO